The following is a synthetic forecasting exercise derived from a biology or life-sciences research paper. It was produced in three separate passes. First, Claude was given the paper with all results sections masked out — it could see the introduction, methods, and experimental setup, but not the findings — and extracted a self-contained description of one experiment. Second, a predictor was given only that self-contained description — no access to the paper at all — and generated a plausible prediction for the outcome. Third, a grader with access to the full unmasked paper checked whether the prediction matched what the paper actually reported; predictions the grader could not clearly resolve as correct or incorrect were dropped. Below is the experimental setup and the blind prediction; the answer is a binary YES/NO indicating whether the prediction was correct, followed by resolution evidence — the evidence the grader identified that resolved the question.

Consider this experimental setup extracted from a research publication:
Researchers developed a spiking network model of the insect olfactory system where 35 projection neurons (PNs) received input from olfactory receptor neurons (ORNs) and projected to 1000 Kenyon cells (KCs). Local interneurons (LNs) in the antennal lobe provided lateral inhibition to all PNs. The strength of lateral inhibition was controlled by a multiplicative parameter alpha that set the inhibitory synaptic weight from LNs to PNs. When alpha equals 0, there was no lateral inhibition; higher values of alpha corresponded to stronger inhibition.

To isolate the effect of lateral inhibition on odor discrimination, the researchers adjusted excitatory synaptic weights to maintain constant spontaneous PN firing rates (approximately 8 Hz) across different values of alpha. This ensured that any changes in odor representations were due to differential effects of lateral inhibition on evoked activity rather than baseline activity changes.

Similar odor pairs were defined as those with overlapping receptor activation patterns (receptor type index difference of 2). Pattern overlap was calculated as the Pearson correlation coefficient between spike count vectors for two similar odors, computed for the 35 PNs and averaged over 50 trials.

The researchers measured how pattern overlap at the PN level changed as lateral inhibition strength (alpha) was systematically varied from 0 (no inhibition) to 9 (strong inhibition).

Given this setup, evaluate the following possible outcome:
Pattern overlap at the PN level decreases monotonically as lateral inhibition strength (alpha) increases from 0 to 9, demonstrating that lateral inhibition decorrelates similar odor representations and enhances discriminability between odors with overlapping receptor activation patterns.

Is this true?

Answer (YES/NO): NO